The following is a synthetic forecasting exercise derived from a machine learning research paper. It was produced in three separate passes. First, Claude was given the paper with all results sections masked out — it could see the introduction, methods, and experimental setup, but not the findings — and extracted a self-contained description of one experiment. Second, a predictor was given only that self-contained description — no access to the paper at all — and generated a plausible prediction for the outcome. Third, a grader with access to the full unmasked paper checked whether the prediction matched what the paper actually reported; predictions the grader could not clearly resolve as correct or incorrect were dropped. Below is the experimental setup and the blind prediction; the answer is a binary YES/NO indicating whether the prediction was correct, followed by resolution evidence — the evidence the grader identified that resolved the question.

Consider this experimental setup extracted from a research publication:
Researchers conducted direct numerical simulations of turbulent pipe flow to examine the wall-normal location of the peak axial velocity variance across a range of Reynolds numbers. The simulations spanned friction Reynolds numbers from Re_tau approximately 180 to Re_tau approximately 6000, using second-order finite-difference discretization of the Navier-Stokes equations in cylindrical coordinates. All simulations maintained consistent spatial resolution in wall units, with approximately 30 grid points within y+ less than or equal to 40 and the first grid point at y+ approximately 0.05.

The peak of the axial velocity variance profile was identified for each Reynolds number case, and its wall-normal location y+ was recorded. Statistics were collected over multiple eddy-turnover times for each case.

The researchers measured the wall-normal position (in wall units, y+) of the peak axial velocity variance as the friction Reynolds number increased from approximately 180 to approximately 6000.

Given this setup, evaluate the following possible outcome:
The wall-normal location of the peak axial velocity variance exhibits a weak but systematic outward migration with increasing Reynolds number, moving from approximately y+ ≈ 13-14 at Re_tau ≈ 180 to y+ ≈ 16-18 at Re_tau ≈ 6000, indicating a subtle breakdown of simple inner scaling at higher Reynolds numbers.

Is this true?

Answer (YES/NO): NO